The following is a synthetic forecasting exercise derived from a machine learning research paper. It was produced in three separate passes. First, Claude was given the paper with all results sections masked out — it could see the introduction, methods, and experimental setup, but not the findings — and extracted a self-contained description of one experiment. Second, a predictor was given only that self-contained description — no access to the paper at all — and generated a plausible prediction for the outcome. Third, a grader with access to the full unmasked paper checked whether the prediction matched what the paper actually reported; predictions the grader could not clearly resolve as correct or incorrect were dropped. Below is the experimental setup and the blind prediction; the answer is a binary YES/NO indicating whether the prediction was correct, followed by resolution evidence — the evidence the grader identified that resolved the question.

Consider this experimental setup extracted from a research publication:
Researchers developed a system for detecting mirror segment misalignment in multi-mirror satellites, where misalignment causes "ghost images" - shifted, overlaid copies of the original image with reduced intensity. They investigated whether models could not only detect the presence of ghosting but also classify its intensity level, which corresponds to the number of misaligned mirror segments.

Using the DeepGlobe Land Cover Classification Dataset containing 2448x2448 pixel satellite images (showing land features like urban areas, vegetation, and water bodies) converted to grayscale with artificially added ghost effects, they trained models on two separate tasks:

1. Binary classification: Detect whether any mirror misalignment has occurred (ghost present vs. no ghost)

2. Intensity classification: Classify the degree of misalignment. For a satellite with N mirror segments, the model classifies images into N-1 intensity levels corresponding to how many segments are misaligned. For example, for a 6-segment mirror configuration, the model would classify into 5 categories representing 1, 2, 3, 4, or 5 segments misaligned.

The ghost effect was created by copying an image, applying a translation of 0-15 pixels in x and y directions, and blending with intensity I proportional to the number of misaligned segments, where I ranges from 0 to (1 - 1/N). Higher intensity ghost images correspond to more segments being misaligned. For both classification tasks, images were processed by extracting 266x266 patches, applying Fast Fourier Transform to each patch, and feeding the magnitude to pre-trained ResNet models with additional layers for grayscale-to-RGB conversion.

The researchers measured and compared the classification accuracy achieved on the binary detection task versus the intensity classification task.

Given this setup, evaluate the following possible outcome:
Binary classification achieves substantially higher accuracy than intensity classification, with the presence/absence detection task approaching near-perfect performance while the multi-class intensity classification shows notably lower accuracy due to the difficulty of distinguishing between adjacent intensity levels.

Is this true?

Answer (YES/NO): NO